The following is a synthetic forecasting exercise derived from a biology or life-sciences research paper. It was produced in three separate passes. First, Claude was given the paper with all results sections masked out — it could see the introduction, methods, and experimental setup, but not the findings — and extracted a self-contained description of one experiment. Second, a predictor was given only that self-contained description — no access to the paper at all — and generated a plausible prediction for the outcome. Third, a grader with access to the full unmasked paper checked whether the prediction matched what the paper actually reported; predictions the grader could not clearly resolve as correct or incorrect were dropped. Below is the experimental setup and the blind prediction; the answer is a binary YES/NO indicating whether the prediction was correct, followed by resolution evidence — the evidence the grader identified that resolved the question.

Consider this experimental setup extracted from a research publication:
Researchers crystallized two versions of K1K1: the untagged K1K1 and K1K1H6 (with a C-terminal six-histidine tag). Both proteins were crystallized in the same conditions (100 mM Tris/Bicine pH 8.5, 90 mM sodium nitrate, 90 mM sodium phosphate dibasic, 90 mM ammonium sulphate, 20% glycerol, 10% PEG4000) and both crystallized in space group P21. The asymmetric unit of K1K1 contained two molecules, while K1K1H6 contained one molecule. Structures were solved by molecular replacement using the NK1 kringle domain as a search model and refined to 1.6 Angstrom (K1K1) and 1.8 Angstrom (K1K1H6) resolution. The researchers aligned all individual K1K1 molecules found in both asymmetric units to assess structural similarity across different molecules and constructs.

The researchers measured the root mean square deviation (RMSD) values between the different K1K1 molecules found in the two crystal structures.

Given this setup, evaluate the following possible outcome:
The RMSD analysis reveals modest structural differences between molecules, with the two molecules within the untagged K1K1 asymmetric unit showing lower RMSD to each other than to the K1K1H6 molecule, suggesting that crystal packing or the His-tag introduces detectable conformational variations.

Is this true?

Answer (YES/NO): NO